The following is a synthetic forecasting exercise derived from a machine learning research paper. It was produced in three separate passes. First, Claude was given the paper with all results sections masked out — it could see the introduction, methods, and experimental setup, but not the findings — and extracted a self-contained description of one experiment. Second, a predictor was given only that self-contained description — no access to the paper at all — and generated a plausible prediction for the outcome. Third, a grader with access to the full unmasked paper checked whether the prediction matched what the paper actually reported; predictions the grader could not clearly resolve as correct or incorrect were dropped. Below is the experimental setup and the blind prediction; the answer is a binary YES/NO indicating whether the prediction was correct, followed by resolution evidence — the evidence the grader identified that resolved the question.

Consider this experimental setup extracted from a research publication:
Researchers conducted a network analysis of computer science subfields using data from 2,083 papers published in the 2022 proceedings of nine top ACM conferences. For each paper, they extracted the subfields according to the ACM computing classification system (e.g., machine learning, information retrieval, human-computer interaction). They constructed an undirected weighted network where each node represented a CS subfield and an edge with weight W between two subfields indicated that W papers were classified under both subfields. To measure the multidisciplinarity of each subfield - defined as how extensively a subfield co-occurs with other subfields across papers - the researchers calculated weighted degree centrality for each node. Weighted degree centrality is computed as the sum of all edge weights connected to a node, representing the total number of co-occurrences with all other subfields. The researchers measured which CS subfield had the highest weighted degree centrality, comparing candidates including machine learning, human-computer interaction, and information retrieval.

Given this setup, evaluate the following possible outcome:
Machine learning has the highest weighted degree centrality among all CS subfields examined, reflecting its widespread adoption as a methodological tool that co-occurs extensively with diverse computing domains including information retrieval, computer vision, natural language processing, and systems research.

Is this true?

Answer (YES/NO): YES